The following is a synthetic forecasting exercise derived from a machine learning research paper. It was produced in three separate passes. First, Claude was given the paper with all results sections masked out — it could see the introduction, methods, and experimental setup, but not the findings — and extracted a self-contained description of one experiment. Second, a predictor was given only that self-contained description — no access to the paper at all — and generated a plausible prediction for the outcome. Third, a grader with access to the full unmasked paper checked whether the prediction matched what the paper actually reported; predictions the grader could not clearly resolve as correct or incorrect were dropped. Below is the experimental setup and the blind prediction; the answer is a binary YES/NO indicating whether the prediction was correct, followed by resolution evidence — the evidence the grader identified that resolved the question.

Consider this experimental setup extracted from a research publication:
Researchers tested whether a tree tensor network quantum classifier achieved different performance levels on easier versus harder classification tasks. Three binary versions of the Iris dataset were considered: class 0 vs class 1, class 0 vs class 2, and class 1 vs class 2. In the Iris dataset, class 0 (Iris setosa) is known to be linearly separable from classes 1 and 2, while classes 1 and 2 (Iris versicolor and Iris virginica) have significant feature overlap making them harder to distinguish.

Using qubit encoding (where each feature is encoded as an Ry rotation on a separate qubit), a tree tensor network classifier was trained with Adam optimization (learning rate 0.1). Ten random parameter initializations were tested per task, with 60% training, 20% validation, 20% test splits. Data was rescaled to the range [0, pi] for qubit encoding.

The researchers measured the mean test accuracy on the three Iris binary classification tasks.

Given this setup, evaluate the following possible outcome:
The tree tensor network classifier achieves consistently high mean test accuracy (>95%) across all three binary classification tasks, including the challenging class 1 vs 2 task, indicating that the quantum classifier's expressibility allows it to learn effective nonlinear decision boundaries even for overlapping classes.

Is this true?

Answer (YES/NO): YES